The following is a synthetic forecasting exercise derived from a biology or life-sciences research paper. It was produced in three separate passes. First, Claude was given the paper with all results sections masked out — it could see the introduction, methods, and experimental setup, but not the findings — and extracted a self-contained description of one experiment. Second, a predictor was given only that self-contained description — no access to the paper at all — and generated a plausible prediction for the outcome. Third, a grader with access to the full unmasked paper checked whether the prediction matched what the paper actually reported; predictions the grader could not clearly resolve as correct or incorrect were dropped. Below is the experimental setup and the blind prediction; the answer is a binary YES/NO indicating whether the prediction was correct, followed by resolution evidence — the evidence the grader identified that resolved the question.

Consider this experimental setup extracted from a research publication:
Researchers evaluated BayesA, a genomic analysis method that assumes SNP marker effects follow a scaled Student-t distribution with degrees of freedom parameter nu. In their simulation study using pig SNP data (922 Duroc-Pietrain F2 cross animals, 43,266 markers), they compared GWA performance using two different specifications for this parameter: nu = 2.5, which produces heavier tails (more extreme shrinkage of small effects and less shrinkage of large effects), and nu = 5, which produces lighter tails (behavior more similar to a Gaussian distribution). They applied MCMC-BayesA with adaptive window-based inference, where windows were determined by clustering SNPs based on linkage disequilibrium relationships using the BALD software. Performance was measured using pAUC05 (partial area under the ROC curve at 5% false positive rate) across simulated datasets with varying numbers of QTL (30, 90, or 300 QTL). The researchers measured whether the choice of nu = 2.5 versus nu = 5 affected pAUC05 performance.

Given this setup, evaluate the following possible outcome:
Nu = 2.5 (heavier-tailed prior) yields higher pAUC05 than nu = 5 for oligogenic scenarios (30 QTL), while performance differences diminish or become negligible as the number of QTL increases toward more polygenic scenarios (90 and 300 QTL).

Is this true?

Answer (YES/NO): NO